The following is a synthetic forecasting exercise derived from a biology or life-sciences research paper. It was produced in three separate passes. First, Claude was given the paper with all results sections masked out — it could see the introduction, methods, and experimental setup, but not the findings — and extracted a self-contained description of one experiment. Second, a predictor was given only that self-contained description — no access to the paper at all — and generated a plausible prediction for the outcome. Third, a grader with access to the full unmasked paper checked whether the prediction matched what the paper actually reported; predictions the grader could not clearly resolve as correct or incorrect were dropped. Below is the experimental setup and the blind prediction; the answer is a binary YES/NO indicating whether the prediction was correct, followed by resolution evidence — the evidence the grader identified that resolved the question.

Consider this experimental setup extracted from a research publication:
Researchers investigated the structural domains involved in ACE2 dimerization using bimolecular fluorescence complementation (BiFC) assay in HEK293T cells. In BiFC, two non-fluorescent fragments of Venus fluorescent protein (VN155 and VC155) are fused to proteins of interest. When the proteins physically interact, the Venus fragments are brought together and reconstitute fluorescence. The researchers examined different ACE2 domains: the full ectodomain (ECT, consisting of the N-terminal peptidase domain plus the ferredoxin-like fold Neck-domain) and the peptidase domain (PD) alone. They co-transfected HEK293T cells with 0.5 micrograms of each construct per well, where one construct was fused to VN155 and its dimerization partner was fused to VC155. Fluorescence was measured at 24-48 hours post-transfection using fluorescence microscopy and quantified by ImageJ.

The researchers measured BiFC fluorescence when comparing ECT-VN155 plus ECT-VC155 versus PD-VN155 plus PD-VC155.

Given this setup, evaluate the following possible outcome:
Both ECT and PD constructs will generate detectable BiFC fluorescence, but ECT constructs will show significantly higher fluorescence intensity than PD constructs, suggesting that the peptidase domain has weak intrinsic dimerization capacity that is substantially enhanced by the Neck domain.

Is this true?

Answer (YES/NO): NO